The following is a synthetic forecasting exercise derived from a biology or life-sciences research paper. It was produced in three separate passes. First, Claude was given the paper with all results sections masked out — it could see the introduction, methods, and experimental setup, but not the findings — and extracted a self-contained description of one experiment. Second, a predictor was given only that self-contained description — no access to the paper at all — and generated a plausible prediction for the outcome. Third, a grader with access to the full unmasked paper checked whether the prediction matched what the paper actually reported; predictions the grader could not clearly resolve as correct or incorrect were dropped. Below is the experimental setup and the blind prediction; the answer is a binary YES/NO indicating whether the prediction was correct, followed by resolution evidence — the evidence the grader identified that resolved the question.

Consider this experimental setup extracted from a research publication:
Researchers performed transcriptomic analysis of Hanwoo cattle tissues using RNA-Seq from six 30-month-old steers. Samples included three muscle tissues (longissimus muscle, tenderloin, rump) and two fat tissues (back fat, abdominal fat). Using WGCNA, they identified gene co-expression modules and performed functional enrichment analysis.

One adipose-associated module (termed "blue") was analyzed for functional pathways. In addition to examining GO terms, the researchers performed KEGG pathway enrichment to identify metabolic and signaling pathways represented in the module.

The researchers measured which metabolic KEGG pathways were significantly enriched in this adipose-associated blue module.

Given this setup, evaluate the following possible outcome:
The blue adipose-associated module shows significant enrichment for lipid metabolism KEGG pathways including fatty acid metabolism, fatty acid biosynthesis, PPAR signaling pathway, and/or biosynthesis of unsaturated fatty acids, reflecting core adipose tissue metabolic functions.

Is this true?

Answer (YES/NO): YES